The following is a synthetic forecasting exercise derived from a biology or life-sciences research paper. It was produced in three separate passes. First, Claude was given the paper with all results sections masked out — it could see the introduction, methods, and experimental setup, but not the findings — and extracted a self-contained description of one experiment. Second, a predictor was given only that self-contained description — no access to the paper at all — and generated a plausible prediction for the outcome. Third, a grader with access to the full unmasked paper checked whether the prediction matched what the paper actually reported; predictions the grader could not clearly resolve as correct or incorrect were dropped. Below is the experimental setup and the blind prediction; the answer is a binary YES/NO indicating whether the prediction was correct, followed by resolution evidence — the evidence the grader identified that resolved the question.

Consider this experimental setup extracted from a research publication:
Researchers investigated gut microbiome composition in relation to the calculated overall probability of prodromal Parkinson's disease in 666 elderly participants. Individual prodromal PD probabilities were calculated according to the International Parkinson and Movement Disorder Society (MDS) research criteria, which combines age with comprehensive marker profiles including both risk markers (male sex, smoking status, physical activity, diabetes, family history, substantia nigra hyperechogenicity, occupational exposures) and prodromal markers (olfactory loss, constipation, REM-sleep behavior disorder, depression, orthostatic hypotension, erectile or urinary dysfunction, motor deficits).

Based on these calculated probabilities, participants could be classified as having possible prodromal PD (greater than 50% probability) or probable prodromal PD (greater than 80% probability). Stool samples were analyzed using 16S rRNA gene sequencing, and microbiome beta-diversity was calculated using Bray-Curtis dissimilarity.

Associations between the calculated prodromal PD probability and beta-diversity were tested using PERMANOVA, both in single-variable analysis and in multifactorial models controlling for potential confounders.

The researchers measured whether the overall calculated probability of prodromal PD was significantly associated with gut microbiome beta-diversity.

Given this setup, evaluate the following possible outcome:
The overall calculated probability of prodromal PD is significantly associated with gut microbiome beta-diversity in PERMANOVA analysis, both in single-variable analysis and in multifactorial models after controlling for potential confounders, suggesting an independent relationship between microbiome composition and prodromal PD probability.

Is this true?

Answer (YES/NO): NO